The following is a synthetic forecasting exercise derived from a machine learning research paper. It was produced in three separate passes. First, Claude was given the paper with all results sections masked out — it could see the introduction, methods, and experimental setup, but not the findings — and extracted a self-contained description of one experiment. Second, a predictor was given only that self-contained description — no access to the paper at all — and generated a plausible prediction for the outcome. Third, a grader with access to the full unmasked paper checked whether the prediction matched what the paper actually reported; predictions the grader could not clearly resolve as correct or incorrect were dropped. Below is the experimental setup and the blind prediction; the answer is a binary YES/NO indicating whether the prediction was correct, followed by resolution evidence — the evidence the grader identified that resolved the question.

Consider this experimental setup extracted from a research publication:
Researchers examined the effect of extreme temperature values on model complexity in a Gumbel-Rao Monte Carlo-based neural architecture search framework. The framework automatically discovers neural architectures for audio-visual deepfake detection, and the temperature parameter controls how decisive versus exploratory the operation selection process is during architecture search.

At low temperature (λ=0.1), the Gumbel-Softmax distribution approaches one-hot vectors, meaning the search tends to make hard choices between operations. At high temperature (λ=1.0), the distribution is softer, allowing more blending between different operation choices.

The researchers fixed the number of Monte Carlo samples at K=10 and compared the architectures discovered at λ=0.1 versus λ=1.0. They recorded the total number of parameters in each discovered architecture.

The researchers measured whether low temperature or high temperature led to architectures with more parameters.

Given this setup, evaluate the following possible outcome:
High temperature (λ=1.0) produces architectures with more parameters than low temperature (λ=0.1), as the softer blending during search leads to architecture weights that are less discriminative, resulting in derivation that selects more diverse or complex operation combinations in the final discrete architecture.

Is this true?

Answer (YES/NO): NO